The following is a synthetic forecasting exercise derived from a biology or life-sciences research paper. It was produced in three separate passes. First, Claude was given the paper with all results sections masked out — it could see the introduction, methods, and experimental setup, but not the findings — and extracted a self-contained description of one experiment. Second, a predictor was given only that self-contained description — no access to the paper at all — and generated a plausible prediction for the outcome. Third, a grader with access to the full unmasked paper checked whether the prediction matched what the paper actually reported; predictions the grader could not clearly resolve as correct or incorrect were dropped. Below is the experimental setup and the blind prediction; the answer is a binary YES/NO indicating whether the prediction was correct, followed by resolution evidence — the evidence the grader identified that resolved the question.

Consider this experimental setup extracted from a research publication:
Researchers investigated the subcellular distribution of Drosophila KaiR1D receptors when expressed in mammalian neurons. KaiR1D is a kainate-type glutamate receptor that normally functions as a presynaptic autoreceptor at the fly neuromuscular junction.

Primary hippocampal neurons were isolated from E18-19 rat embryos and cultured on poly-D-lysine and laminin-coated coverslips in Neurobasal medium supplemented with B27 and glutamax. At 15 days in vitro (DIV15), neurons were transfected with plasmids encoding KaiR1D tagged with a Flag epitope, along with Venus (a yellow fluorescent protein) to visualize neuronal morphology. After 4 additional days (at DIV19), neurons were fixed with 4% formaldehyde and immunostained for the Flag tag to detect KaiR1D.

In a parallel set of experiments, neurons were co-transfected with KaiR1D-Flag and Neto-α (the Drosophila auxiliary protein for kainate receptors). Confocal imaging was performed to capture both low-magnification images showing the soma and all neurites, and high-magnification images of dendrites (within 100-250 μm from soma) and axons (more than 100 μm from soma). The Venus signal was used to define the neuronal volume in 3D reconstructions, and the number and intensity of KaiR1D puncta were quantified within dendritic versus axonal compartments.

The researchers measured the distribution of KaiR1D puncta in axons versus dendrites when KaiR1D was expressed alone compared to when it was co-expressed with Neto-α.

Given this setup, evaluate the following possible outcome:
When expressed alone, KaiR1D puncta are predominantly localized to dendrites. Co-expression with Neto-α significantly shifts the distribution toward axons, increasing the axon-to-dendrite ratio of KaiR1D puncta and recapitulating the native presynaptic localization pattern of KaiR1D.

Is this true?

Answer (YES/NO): YES